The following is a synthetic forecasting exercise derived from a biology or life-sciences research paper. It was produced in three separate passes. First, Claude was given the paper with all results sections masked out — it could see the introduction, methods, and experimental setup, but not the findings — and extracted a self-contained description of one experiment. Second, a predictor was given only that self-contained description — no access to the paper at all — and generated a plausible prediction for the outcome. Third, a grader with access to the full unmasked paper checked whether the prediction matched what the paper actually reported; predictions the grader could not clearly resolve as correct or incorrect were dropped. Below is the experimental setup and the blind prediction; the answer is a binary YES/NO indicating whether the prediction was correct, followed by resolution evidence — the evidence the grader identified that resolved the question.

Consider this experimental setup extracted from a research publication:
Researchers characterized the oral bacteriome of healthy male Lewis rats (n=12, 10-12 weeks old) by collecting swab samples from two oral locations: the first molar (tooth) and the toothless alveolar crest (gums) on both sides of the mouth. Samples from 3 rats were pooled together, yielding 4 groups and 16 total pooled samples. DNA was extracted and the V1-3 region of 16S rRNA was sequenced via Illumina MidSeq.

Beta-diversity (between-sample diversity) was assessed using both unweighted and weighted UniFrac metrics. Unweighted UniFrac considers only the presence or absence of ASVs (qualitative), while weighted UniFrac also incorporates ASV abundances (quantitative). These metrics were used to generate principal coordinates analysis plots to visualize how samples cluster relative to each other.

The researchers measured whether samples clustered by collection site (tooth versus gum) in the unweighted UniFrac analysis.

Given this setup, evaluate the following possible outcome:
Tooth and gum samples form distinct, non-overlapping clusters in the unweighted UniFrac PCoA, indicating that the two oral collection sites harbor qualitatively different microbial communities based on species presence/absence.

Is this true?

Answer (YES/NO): NO